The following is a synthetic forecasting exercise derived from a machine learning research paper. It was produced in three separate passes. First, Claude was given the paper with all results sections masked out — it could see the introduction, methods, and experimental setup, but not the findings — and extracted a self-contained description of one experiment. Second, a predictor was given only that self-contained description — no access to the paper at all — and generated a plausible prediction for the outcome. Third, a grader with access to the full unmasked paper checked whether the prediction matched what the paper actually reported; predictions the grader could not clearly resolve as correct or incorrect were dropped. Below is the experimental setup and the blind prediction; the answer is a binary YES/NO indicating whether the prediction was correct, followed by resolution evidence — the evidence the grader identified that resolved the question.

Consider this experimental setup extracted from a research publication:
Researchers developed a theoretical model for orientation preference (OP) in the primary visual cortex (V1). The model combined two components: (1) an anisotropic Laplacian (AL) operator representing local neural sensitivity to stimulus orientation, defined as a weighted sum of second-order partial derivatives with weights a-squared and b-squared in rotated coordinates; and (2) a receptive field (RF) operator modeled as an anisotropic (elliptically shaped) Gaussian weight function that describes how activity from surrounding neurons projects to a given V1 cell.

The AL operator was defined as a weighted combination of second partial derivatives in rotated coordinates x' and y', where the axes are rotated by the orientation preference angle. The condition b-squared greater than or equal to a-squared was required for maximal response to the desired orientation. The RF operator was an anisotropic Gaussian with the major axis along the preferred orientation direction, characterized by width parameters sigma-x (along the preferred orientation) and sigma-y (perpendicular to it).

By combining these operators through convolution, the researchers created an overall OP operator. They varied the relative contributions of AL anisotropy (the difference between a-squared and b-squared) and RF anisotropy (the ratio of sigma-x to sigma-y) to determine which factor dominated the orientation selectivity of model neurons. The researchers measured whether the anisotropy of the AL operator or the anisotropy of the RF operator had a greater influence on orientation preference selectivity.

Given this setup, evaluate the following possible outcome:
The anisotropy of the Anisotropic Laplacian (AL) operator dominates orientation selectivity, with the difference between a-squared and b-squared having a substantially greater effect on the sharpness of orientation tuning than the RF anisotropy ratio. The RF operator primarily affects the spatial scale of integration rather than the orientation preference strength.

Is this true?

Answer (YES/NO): NO